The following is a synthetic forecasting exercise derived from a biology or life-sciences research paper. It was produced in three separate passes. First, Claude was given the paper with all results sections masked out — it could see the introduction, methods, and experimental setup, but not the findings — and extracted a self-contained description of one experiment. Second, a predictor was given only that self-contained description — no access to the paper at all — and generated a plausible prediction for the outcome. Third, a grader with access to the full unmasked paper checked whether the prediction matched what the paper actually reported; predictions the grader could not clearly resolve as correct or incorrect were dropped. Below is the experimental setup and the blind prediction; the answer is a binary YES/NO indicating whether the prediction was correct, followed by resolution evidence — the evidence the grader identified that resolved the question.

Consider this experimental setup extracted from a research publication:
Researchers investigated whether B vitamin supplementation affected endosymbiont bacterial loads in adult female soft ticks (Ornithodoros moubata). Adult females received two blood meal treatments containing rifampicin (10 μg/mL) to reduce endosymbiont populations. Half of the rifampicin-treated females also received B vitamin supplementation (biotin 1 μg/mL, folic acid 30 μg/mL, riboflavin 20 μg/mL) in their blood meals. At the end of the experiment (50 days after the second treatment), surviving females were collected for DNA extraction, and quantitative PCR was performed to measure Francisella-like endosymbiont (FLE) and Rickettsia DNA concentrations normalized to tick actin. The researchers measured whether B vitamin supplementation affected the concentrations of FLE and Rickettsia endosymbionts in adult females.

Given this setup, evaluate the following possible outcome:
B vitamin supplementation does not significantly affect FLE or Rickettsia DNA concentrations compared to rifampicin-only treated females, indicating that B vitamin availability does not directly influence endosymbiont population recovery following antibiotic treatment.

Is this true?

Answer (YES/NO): YES